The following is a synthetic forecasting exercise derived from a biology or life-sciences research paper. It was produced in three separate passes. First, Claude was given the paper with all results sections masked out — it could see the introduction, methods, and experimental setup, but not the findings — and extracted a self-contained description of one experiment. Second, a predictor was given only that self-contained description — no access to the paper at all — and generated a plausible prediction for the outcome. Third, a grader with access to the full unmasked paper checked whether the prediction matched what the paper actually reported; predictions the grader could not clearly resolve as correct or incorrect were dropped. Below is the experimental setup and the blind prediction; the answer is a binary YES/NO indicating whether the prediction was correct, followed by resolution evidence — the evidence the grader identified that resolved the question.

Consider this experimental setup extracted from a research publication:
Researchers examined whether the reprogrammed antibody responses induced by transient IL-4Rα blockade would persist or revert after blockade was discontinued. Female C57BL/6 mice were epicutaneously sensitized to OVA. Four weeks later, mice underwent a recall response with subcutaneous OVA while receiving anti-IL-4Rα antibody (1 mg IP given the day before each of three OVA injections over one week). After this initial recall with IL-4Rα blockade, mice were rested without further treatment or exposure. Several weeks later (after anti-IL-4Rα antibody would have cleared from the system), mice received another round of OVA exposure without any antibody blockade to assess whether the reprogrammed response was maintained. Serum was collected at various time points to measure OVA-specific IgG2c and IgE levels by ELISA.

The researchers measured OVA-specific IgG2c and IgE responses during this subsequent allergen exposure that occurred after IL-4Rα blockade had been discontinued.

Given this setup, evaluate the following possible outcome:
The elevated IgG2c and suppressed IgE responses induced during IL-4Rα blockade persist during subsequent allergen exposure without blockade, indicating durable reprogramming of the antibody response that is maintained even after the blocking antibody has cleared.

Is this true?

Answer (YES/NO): YES